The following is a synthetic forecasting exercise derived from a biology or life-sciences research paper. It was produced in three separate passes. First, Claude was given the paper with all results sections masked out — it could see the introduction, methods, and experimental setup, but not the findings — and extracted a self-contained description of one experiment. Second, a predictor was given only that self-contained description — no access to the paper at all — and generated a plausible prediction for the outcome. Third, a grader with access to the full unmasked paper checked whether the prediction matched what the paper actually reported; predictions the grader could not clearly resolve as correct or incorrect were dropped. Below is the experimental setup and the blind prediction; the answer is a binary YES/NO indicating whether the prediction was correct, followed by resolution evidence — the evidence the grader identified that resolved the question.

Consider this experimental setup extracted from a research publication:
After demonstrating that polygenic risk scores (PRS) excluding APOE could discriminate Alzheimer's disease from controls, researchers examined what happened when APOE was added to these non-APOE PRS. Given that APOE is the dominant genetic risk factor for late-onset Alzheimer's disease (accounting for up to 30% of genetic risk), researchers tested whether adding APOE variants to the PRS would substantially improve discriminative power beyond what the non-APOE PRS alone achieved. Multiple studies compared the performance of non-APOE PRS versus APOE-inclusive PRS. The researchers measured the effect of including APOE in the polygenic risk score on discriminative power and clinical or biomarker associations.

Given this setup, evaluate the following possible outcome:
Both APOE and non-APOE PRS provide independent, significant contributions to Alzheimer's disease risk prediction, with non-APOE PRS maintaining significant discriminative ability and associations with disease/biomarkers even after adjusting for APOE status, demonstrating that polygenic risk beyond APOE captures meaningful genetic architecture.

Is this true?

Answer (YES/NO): YES